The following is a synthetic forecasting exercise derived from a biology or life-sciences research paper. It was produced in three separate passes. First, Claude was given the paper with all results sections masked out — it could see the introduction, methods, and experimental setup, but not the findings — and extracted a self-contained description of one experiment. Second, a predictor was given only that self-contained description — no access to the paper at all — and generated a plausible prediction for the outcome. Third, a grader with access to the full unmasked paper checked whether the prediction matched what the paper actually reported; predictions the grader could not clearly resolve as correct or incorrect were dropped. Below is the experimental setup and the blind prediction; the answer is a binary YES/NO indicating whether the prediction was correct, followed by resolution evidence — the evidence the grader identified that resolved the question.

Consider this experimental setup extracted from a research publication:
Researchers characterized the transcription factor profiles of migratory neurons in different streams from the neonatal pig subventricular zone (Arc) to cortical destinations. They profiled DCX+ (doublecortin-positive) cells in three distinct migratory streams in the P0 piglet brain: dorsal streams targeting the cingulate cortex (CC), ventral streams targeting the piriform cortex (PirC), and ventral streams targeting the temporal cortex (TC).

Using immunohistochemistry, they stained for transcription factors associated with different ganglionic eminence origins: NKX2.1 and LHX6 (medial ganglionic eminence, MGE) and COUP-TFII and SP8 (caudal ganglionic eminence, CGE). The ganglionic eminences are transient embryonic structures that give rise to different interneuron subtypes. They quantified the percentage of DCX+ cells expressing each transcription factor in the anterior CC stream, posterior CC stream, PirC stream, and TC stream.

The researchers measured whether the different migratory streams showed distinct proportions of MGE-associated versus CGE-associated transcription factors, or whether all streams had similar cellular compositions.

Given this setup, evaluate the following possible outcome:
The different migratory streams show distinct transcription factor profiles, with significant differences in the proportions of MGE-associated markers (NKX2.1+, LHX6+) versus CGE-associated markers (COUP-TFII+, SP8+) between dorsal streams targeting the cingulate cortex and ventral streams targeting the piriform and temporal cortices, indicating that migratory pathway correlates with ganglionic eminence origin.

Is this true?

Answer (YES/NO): YES